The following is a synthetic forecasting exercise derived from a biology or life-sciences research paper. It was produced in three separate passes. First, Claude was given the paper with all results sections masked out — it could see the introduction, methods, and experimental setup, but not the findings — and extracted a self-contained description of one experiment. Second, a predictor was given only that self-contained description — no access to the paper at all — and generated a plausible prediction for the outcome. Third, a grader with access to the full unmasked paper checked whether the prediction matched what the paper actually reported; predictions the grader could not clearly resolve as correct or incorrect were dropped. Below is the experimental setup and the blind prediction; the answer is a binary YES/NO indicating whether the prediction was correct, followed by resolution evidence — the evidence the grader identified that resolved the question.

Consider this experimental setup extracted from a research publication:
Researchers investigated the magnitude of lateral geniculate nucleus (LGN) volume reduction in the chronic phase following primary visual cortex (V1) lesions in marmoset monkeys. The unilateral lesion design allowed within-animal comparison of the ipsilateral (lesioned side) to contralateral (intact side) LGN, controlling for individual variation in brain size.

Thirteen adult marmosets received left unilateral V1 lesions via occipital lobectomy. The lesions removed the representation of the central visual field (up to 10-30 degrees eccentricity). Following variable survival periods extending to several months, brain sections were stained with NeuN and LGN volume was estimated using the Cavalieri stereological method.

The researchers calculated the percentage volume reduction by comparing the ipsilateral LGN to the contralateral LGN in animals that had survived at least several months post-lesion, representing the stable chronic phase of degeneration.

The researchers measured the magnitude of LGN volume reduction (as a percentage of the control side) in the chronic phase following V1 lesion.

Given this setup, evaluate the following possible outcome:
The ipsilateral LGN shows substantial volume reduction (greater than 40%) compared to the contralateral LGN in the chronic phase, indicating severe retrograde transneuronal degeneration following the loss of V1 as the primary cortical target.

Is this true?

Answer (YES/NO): YES